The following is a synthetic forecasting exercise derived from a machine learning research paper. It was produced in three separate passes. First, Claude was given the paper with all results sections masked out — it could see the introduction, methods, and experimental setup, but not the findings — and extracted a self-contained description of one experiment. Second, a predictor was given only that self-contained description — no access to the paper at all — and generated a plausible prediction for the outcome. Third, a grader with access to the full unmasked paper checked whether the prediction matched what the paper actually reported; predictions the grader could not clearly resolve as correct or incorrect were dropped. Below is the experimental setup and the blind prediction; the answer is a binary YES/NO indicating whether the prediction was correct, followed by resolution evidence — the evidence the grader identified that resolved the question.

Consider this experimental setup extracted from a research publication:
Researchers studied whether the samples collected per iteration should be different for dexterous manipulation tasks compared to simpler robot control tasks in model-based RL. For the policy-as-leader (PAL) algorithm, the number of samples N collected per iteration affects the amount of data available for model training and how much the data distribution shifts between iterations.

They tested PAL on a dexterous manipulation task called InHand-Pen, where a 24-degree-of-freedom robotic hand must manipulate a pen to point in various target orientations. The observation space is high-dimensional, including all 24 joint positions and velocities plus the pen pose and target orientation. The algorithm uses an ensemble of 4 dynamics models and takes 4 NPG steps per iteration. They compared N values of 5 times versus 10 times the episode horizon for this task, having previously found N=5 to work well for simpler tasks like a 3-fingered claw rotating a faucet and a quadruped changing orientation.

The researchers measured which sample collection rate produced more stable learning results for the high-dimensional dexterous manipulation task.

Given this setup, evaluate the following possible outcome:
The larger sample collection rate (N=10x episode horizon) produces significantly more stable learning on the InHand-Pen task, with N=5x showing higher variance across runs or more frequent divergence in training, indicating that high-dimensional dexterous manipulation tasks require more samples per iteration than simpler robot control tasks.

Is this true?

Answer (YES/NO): YES